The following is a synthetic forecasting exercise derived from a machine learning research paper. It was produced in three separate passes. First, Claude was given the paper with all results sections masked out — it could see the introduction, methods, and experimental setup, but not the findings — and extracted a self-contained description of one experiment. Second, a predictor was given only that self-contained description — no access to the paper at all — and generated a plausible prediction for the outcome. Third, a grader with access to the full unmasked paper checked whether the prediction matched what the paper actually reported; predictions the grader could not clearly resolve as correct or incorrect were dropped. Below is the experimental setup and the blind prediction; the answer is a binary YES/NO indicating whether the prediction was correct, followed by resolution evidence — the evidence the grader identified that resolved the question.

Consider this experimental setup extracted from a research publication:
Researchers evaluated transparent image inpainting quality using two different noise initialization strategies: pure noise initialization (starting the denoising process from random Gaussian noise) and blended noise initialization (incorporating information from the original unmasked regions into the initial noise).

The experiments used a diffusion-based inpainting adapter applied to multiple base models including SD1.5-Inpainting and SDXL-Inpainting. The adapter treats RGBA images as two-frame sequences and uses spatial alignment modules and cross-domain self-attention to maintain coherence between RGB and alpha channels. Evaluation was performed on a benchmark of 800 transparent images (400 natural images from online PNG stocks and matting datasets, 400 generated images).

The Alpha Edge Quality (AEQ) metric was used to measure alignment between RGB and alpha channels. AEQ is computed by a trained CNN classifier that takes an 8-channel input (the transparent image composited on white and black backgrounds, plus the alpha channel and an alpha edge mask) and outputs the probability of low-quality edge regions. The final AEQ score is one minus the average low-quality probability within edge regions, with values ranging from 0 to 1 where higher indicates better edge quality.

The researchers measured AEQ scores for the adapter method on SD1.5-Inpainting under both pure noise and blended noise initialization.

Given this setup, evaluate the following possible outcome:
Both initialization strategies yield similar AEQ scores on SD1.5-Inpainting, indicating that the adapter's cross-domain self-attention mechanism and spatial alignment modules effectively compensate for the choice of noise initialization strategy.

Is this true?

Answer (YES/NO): YES